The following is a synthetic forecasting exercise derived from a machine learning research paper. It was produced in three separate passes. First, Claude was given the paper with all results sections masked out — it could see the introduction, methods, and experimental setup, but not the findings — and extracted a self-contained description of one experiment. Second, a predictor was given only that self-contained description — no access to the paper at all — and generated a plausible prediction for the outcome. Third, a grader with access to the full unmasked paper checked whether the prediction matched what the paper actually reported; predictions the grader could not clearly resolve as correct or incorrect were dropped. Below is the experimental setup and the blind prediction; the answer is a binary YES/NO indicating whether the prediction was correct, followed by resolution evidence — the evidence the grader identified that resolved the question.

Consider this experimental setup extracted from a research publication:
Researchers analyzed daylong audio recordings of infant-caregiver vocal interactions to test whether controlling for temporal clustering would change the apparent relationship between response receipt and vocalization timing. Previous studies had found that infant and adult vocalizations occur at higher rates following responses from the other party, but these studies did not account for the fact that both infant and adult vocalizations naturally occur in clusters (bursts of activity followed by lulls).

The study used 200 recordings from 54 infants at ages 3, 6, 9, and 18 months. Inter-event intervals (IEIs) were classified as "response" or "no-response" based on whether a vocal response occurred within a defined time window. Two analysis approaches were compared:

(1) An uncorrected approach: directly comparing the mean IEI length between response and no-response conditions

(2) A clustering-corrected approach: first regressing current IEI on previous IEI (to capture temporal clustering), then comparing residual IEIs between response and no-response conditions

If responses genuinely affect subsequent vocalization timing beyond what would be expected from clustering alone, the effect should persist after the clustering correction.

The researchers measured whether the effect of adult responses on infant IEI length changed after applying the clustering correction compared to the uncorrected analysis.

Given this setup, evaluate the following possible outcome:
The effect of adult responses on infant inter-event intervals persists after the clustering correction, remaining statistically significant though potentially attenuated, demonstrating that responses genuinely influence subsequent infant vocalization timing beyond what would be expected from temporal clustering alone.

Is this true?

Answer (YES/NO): YES